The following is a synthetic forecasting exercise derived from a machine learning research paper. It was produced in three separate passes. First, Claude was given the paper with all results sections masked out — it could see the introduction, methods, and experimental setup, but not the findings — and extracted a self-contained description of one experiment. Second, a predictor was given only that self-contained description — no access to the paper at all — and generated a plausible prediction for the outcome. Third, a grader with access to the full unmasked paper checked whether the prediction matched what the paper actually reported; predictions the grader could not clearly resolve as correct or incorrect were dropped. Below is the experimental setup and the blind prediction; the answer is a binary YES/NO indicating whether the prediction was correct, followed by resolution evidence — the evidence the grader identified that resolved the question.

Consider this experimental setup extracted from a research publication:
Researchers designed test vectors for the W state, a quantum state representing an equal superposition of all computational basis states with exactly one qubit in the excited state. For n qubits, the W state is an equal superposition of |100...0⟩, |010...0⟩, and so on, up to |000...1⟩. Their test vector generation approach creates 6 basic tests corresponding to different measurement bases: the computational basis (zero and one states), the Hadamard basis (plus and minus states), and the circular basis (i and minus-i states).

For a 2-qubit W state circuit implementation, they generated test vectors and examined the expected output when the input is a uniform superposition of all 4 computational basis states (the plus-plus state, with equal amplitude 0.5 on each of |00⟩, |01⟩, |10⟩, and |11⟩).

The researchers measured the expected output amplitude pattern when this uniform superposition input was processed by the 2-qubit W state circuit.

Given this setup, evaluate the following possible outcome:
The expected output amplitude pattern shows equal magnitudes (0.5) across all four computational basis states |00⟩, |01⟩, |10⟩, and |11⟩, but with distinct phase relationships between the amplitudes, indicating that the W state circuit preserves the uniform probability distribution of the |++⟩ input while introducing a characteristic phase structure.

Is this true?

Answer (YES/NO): NO